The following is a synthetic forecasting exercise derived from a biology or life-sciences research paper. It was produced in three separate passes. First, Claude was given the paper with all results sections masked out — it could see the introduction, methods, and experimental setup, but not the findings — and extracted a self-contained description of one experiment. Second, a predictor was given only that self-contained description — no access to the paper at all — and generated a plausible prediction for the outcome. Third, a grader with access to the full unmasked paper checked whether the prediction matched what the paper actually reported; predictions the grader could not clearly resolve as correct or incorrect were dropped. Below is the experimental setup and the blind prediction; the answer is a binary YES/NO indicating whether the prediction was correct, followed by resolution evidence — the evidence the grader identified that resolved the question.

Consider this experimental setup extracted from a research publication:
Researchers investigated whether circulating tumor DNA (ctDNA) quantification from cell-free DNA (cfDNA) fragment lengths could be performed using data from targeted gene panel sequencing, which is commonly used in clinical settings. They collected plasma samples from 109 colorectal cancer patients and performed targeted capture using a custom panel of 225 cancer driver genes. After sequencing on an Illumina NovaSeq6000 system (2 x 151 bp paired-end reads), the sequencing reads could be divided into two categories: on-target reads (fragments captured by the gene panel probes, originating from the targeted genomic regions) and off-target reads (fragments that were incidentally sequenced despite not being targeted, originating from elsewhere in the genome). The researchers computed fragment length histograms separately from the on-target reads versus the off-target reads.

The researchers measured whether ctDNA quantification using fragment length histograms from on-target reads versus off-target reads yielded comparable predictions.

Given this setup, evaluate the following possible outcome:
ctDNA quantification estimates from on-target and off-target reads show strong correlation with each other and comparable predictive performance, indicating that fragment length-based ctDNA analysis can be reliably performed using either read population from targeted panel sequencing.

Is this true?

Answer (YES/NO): NO